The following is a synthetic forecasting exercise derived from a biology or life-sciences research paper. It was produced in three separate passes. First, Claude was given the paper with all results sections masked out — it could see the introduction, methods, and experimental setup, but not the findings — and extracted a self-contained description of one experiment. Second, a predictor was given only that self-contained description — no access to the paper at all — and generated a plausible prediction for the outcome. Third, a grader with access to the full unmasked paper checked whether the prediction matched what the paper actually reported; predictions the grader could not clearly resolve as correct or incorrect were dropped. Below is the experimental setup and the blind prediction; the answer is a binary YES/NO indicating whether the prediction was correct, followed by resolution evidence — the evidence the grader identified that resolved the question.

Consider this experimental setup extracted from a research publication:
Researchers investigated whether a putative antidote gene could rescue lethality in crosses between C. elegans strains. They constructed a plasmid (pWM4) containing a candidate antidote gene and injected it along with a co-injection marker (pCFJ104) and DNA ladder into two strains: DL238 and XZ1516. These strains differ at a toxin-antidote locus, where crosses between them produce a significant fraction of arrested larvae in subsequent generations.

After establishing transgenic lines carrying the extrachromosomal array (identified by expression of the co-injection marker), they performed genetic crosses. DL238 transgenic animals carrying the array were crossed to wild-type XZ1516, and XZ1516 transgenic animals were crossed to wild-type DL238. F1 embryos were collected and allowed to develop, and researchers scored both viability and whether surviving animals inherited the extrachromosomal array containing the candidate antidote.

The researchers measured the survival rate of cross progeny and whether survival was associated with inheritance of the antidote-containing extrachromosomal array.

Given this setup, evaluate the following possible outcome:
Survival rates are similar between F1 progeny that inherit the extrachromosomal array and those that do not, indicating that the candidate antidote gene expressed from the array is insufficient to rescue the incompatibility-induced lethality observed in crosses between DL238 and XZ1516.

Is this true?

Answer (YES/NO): NO